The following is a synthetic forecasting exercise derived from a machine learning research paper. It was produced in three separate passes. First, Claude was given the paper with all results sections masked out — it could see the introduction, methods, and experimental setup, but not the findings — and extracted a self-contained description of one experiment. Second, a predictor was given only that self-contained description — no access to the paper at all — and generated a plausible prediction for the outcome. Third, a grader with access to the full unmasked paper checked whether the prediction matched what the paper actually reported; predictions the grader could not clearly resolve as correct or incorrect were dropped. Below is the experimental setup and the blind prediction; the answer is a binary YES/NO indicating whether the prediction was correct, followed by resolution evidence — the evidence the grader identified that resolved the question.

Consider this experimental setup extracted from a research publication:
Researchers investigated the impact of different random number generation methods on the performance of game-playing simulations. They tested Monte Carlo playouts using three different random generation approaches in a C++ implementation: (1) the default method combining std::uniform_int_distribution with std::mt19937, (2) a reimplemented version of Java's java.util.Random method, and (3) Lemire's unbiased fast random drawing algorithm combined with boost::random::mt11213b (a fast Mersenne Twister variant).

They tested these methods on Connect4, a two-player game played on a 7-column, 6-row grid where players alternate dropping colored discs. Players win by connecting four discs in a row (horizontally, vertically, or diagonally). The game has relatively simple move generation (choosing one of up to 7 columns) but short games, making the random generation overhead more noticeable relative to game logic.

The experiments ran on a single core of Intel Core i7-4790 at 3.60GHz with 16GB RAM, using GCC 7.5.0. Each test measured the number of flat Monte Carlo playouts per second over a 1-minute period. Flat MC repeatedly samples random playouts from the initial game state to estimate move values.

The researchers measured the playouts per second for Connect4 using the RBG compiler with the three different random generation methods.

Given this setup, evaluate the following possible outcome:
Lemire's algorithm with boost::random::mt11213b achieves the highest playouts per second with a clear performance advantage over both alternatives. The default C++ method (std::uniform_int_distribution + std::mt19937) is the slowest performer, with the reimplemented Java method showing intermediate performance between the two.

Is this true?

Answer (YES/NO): NO